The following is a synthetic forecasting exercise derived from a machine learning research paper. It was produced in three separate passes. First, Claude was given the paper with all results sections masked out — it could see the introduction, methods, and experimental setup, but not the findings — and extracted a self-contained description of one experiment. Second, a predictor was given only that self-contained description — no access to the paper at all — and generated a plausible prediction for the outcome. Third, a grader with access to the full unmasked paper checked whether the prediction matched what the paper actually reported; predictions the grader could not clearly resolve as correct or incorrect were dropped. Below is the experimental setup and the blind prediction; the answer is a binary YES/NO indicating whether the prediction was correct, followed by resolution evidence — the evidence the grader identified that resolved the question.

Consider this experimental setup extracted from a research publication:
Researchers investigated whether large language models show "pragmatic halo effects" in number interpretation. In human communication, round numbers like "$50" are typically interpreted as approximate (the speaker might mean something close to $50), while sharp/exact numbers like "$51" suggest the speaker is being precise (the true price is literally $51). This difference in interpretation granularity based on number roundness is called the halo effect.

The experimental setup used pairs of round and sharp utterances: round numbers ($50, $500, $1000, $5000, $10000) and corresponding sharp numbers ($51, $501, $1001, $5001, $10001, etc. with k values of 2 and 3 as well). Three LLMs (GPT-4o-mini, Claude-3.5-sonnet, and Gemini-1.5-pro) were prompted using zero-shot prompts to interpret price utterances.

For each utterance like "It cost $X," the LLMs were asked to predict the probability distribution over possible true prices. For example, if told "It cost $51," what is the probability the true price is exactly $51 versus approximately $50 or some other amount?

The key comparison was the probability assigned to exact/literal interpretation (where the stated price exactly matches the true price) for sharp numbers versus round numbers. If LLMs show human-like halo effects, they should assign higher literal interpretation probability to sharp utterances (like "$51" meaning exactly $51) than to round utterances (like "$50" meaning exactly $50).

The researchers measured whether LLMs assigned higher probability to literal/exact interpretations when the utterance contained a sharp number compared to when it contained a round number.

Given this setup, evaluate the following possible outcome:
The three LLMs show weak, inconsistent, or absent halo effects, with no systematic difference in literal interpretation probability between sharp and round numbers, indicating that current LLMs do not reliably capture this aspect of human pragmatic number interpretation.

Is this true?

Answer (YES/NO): NO